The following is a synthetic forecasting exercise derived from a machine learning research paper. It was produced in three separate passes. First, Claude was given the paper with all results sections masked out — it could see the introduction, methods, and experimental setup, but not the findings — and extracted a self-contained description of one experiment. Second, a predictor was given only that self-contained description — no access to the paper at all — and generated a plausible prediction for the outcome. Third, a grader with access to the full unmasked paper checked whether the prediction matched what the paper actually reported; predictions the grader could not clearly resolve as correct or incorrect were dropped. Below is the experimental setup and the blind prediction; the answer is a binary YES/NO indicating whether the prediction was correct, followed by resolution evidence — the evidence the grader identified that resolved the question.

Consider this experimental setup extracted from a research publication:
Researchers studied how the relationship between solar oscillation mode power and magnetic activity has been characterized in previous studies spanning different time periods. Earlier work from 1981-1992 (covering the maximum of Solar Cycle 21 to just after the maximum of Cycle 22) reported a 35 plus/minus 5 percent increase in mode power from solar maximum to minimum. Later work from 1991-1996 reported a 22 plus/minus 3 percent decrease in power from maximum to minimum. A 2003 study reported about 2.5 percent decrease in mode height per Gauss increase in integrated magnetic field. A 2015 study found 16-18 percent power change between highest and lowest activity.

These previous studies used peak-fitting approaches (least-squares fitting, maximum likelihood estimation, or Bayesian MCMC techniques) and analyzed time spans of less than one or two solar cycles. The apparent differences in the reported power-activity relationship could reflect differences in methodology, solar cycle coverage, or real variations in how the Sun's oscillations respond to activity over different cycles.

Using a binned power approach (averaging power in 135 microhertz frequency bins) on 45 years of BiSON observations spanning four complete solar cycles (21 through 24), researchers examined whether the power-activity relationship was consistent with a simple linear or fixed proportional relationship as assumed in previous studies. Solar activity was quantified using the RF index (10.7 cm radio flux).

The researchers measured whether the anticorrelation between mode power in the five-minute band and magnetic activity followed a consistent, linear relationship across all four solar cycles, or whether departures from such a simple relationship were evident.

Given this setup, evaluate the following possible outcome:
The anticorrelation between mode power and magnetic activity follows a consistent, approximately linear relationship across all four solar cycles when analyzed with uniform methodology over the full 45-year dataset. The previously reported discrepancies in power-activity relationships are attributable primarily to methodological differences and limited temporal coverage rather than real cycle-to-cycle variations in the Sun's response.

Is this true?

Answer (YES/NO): NO